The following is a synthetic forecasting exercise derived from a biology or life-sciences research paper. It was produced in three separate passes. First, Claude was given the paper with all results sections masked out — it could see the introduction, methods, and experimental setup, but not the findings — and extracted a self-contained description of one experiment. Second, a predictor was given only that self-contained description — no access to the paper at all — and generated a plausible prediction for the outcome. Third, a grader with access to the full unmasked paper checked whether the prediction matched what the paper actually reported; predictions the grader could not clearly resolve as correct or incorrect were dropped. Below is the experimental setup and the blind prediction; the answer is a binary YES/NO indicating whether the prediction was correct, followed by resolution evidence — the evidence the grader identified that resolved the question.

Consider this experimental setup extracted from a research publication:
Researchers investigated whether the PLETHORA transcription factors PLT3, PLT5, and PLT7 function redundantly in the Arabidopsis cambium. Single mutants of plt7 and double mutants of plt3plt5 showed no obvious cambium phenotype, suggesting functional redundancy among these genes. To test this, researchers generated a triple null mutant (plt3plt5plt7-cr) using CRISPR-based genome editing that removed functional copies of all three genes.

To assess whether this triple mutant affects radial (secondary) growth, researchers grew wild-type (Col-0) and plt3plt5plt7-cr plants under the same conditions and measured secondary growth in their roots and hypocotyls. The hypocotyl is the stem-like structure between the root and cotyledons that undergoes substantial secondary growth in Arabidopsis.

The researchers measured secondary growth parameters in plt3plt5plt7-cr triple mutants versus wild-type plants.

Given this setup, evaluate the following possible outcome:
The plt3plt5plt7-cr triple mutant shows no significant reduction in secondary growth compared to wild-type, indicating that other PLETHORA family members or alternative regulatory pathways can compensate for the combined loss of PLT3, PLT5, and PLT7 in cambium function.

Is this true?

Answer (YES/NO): NO